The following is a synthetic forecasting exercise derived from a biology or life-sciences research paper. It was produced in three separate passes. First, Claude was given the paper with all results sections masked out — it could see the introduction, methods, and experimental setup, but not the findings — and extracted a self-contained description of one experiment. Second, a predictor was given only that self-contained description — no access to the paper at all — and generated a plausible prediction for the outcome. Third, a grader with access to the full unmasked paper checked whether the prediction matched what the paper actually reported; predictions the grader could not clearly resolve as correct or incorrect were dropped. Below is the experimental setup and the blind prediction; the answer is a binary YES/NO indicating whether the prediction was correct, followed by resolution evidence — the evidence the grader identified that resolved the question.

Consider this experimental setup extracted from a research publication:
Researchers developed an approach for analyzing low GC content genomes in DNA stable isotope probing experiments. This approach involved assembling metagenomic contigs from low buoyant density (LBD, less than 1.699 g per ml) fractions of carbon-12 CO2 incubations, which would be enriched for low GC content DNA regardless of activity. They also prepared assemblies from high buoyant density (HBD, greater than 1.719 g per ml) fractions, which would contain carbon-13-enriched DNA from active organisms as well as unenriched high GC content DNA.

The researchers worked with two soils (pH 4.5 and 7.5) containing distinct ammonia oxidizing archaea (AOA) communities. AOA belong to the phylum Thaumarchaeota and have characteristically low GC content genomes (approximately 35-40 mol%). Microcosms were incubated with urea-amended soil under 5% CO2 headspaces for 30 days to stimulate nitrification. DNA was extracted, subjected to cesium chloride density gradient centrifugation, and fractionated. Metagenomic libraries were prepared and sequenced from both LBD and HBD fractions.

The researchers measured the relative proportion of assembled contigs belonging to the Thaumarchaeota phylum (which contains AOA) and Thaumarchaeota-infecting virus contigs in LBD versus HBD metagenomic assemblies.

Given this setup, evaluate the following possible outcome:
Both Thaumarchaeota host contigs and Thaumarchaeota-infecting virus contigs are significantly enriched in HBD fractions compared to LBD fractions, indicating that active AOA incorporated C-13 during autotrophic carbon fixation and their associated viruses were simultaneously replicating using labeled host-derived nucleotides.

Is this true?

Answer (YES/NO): NO